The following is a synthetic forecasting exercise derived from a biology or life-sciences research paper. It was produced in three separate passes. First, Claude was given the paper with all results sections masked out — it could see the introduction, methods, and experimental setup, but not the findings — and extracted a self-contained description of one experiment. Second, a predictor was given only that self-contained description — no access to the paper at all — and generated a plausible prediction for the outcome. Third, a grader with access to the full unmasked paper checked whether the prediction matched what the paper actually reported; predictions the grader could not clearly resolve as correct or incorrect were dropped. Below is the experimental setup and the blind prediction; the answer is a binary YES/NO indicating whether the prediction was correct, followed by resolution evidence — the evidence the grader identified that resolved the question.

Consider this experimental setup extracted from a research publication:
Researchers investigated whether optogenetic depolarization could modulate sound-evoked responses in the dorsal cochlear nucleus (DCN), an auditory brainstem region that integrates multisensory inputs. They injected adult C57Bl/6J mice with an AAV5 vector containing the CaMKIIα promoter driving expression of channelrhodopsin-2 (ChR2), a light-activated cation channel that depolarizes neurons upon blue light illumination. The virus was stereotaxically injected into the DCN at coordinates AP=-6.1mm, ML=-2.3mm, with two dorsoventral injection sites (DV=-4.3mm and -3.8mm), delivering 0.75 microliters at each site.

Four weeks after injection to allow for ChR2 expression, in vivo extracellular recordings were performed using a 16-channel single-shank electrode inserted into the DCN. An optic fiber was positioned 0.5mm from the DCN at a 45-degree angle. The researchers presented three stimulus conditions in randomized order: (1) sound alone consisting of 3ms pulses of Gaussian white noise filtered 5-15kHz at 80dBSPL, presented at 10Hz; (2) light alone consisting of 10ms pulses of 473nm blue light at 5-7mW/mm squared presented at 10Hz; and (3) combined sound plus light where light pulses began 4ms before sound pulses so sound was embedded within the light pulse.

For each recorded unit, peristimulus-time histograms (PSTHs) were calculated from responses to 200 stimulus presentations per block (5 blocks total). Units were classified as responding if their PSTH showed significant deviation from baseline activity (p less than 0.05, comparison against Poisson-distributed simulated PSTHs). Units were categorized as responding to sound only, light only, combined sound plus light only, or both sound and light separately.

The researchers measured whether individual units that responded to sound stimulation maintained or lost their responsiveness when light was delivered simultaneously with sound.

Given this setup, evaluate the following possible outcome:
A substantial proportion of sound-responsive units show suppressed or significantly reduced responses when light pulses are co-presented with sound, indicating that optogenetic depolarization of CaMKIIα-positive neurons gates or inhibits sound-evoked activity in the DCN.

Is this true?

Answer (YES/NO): YES